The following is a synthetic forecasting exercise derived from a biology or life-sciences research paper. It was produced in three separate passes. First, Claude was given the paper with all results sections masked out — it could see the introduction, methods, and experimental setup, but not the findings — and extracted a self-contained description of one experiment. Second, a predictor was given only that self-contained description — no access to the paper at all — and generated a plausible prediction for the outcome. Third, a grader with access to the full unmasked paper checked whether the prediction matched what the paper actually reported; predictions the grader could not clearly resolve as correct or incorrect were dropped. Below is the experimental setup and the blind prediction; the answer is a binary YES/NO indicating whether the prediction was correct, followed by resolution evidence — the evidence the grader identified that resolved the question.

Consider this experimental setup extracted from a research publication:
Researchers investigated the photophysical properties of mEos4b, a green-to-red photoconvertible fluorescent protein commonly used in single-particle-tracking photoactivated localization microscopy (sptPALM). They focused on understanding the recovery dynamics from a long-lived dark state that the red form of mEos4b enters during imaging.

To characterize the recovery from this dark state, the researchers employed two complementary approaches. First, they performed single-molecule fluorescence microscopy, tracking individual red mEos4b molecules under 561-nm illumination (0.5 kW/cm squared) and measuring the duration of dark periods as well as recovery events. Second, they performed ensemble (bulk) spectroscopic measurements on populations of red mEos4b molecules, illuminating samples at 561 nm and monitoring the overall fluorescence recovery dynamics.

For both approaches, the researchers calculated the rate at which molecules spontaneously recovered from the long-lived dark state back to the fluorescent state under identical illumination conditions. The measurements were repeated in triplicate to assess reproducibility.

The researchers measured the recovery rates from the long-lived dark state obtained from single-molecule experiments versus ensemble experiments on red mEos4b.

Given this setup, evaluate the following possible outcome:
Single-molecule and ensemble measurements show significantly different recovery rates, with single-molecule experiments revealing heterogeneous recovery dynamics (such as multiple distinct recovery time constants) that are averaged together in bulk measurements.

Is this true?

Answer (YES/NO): NO